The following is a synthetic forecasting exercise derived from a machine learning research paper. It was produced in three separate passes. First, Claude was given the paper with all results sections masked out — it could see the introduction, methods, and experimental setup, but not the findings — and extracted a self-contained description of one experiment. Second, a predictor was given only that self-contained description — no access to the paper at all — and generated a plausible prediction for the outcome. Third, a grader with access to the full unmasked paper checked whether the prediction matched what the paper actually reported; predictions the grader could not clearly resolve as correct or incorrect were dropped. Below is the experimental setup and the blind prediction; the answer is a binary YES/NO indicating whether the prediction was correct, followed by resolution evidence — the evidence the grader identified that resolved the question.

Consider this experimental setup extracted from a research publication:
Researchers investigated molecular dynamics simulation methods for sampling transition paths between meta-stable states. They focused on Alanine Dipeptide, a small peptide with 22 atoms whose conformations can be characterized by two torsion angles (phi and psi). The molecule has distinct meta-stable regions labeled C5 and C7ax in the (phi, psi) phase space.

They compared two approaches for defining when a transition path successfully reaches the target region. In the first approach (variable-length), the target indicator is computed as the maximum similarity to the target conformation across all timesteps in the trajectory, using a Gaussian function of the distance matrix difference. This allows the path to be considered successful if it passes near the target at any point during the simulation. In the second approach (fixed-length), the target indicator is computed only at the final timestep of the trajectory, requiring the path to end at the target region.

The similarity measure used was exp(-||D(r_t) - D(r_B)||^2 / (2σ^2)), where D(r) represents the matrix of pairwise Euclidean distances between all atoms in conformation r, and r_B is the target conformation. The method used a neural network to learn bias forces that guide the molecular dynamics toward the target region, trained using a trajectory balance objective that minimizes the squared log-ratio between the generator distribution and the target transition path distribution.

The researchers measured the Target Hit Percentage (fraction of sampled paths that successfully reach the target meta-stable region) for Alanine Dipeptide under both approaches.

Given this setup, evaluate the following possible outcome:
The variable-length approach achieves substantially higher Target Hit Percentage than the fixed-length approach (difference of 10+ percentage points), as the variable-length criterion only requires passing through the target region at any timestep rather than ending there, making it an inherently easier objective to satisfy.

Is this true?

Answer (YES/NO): NO